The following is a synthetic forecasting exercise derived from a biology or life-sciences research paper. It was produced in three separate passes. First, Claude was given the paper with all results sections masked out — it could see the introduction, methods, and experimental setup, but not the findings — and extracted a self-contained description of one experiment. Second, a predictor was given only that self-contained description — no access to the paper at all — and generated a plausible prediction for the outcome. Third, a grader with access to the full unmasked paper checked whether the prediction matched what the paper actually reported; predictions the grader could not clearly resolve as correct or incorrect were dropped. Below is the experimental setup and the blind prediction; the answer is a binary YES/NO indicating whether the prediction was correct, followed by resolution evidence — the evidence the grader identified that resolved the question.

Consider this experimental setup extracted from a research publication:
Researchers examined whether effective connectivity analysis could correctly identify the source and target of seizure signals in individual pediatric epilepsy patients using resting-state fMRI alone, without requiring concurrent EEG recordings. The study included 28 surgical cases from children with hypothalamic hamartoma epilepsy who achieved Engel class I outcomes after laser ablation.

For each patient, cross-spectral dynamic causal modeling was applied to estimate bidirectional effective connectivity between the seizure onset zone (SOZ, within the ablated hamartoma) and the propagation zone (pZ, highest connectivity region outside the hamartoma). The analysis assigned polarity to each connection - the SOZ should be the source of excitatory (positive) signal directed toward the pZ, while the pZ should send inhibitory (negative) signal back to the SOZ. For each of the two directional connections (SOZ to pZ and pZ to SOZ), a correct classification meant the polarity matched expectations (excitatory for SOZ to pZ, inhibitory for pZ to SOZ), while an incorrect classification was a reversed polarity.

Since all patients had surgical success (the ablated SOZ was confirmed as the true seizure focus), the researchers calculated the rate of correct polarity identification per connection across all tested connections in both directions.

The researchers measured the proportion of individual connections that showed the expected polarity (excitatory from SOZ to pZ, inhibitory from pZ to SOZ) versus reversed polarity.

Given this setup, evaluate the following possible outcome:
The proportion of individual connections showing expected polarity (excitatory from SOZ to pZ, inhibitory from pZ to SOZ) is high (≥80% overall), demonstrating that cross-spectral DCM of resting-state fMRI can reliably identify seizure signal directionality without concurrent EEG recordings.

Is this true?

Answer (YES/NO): YES